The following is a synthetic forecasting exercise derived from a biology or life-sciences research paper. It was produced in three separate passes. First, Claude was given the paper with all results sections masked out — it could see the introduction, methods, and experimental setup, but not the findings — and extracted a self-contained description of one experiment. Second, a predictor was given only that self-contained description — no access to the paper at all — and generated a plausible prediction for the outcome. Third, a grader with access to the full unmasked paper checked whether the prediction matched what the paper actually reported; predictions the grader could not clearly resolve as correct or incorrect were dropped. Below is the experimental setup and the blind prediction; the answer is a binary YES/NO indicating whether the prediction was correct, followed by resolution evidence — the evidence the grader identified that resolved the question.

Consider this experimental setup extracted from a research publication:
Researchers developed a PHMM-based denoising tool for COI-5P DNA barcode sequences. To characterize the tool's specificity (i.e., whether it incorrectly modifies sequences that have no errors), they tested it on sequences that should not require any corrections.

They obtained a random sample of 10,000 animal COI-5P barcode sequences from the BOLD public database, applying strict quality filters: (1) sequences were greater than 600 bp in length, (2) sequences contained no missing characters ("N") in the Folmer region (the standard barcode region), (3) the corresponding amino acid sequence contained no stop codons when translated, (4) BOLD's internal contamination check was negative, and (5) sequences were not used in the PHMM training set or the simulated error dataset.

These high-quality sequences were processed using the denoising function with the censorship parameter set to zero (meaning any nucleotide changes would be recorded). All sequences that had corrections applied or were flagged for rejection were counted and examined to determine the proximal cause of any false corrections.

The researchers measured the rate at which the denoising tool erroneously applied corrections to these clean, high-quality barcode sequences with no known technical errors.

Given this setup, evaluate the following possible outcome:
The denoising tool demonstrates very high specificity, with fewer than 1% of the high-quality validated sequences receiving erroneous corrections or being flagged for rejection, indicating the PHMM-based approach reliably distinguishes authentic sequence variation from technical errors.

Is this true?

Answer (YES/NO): YES